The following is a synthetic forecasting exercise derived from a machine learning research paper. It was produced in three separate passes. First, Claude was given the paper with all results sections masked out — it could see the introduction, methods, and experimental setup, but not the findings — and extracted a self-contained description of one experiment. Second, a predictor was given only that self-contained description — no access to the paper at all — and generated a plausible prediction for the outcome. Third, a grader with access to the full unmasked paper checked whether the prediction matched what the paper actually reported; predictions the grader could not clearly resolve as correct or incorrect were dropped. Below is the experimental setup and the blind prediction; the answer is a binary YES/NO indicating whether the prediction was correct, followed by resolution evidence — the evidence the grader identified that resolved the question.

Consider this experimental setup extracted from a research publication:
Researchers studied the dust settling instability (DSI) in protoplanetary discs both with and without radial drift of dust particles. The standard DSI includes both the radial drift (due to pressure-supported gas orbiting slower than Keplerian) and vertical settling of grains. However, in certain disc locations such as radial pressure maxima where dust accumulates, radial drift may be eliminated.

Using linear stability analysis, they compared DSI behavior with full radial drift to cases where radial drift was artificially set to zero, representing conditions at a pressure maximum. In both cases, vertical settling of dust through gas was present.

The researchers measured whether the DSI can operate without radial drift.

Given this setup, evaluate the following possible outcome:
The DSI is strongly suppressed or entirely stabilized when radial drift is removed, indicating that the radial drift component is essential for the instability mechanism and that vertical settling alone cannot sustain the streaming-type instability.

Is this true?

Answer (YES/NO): NO